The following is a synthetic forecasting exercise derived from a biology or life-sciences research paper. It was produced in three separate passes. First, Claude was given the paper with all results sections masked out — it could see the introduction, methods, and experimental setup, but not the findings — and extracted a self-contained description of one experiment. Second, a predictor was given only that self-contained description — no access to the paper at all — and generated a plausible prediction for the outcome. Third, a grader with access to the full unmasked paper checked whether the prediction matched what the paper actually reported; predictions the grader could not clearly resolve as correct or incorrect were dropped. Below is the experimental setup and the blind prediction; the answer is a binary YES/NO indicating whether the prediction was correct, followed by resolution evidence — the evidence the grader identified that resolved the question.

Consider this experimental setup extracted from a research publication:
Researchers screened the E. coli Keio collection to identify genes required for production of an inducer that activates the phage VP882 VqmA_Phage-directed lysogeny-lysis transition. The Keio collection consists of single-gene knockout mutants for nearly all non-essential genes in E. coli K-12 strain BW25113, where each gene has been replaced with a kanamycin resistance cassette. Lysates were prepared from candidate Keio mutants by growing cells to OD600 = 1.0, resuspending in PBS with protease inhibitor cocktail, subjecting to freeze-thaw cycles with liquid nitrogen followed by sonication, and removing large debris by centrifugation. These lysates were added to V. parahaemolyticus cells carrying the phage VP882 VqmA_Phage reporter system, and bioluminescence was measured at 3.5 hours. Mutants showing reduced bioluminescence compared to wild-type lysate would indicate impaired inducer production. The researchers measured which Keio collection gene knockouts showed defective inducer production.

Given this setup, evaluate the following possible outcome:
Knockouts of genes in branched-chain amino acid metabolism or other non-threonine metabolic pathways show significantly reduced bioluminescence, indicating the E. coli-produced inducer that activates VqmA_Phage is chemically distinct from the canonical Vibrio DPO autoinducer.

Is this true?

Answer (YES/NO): NO